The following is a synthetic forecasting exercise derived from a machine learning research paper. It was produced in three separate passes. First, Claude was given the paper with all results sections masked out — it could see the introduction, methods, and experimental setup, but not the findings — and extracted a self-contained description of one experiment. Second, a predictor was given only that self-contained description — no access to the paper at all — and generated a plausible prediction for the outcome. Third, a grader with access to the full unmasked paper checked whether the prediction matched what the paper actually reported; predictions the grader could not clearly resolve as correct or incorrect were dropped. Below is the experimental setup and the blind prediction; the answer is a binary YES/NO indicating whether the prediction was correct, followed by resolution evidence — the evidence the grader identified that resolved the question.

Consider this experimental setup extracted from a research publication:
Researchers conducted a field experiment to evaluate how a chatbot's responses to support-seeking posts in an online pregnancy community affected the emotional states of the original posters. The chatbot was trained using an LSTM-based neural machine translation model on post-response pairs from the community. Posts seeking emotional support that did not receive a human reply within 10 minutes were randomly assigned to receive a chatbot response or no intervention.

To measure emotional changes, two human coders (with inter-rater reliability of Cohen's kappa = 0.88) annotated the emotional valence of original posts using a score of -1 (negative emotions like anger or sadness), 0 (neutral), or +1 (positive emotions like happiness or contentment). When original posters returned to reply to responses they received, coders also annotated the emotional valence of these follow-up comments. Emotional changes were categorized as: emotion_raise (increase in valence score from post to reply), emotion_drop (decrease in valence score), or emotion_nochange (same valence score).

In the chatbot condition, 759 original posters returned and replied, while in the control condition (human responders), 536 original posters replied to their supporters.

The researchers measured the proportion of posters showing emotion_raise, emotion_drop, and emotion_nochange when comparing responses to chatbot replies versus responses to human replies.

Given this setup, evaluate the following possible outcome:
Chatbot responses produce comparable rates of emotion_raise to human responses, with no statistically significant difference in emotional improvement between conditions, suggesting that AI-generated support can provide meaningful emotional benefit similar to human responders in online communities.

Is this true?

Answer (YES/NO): NO